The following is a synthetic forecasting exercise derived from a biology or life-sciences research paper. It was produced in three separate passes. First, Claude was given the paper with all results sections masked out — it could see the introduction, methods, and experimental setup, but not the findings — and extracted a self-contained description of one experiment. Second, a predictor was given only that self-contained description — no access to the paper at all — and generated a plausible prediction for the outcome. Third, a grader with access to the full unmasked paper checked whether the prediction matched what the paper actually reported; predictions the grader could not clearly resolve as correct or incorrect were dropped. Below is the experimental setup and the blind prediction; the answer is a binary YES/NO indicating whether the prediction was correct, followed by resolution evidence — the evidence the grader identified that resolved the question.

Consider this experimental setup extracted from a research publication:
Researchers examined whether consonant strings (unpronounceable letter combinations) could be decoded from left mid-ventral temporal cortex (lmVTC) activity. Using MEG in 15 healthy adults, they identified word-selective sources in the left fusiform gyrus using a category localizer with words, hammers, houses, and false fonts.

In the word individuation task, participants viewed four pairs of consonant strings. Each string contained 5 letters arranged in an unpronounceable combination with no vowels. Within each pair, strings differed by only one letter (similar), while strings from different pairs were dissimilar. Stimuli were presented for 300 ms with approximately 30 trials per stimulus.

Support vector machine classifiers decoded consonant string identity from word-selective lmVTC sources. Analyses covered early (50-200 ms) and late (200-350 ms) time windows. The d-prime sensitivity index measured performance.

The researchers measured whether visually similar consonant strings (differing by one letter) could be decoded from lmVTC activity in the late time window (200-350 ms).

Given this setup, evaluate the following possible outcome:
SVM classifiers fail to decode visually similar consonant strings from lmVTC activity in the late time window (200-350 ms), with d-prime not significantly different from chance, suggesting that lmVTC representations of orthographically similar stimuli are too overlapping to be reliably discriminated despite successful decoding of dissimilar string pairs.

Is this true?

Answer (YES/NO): YES